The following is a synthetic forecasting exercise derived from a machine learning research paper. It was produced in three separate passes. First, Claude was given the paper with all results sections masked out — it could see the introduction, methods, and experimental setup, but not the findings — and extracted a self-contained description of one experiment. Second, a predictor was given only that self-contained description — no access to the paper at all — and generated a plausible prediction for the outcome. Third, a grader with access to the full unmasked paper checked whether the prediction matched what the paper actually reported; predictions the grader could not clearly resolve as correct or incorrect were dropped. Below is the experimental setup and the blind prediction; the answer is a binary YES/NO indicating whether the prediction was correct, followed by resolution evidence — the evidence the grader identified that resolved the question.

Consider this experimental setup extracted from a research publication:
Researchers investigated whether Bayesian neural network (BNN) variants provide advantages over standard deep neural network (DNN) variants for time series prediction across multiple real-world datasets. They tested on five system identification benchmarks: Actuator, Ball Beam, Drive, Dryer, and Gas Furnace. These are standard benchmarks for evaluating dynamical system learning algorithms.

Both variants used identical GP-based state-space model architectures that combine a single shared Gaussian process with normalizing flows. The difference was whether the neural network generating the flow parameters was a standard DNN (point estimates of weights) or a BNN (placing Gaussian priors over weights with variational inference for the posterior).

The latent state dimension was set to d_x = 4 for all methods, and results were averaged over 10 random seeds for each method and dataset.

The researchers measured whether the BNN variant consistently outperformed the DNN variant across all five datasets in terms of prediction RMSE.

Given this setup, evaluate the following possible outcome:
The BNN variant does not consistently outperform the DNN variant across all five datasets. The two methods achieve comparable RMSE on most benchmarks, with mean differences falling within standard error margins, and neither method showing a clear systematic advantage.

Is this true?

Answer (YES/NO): NO